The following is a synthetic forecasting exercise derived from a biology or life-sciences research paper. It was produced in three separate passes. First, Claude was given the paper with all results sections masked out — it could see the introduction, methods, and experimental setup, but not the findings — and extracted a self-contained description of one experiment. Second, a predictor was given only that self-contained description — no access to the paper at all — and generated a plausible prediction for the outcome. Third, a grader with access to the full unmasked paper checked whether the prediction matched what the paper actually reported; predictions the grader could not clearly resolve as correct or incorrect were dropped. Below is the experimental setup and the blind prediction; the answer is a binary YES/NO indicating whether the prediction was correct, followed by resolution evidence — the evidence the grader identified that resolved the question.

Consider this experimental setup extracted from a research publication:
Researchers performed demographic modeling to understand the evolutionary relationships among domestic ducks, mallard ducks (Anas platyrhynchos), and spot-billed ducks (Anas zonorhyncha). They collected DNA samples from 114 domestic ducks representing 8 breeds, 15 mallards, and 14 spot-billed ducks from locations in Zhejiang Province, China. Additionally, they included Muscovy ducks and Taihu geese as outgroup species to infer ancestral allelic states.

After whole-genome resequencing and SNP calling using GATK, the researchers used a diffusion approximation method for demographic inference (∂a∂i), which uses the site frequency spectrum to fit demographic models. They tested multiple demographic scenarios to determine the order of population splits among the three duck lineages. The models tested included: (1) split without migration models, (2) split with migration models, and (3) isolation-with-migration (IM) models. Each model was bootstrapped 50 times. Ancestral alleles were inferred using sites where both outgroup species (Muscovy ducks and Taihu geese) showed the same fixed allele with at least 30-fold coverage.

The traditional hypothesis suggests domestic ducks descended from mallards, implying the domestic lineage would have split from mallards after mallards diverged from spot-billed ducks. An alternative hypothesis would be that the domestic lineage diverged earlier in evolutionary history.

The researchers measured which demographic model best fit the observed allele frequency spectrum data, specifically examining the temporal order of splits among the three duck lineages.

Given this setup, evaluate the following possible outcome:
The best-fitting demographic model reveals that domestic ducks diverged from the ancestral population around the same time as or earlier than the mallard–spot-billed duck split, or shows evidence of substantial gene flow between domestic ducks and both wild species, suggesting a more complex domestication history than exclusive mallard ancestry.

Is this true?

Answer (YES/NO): YES